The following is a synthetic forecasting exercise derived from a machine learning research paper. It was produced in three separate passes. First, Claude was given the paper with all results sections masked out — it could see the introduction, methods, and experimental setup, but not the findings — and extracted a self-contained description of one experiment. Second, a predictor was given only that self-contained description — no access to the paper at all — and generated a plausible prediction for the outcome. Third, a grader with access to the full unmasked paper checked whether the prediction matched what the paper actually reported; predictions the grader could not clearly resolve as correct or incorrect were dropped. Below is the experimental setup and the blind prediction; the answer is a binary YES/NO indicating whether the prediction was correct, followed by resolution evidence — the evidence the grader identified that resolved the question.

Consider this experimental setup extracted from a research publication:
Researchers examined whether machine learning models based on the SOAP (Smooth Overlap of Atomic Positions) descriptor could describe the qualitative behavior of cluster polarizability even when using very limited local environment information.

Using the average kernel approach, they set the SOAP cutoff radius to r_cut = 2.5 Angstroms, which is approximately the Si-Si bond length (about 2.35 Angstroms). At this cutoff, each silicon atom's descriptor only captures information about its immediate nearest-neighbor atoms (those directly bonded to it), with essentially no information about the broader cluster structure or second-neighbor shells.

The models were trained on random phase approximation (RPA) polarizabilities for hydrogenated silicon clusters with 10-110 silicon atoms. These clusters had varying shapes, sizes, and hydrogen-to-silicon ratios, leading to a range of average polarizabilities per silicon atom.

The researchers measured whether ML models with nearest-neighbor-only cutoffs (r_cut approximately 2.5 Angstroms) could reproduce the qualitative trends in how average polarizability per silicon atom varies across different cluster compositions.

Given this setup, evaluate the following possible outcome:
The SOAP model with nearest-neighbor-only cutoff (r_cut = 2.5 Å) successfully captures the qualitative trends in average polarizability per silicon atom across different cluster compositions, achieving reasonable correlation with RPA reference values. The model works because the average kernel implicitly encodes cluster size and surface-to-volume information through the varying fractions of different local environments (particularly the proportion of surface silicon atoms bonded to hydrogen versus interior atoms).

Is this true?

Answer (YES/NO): YES